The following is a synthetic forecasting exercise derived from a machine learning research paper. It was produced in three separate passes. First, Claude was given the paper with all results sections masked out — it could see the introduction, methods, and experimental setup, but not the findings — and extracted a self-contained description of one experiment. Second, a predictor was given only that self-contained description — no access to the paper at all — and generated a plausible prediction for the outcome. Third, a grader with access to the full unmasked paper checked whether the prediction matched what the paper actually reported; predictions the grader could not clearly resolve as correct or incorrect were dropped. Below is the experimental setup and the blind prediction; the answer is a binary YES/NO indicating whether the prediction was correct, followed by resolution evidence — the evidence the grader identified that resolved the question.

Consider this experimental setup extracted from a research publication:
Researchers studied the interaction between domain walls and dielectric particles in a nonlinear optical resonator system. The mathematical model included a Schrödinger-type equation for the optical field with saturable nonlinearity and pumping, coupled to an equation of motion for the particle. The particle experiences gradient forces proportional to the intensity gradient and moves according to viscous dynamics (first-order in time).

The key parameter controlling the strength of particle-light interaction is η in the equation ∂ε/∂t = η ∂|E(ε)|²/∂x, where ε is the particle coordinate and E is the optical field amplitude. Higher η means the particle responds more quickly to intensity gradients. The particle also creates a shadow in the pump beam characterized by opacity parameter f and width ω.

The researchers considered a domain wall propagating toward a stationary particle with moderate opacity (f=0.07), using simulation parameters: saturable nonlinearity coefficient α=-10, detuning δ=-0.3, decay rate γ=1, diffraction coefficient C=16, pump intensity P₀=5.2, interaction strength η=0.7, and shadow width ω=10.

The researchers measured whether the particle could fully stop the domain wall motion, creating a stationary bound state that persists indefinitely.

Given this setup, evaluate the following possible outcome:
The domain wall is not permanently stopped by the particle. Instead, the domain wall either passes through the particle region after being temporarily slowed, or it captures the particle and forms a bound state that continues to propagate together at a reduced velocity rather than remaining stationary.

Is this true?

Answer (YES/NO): NO